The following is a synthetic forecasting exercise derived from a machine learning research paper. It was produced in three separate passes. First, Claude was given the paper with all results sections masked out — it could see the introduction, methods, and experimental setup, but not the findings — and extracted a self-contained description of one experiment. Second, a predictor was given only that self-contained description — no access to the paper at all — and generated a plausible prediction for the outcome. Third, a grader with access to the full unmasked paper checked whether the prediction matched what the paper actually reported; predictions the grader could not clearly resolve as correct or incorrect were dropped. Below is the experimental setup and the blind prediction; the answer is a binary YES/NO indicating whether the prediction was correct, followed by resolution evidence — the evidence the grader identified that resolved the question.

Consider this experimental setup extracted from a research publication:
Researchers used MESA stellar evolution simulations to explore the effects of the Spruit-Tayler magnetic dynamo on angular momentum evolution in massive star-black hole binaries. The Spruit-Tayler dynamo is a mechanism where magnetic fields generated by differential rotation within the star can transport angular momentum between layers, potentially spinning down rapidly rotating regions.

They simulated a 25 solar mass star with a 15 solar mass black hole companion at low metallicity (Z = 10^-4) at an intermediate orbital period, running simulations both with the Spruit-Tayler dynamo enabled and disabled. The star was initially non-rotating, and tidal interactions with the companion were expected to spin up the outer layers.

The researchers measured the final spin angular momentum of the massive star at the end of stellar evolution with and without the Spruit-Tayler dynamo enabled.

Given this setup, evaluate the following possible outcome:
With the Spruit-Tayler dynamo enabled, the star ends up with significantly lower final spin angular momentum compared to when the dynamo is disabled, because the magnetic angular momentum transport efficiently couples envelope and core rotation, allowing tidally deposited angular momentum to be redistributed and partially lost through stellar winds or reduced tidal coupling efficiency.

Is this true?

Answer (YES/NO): NO